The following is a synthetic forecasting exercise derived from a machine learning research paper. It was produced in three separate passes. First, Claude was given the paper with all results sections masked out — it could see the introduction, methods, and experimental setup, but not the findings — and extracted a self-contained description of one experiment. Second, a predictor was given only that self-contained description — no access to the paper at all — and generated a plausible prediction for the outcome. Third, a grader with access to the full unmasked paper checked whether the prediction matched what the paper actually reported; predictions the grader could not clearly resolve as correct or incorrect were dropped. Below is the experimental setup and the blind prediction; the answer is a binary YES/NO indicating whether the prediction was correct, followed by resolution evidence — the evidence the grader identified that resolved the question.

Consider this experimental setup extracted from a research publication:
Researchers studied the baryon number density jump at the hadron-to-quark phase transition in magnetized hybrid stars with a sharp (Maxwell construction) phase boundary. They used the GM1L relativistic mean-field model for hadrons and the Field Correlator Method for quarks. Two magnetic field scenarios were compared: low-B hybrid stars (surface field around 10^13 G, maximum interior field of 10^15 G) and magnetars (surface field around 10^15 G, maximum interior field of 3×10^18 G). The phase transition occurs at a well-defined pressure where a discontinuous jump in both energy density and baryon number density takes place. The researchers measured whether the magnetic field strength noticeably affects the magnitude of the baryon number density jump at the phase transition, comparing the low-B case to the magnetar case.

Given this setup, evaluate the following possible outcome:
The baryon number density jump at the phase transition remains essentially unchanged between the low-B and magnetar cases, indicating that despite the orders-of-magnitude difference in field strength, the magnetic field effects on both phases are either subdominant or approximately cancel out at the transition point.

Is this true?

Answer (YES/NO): YES